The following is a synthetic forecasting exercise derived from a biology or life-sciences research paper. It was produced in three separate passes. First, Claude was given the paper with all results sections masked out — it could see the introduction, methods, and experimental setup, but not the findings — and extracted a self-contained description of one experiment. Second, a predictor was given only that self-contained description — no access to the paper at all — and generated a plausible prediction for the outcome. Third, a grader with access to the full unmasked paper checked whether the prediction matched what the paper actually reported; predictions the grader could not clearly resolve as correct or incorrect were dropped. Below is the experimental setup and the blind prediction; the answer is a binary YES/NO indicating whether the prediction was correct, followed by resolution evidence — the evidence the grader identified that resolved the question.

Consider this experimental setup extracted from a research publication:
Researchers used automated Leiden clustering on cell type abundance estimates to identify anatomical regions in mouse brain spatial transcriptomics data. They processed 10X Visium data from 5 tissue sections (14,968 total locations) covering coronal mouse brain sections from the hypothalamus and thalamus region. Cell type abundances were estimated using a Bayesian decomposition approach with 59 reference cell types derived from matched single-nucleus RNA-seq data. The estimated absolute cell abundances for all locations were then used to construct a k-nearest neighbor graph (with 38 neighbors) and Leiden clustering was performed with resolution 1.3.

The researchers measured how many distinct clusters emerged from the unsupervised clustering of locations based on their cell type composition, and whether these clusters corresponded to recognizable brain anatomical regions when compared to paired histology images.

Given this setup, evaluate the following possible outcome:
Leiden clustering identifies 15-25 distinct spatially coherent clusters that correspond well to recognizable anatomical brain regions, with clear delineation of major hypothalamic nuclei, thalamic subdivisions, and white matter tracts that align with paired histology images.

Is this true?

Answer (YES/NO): NO